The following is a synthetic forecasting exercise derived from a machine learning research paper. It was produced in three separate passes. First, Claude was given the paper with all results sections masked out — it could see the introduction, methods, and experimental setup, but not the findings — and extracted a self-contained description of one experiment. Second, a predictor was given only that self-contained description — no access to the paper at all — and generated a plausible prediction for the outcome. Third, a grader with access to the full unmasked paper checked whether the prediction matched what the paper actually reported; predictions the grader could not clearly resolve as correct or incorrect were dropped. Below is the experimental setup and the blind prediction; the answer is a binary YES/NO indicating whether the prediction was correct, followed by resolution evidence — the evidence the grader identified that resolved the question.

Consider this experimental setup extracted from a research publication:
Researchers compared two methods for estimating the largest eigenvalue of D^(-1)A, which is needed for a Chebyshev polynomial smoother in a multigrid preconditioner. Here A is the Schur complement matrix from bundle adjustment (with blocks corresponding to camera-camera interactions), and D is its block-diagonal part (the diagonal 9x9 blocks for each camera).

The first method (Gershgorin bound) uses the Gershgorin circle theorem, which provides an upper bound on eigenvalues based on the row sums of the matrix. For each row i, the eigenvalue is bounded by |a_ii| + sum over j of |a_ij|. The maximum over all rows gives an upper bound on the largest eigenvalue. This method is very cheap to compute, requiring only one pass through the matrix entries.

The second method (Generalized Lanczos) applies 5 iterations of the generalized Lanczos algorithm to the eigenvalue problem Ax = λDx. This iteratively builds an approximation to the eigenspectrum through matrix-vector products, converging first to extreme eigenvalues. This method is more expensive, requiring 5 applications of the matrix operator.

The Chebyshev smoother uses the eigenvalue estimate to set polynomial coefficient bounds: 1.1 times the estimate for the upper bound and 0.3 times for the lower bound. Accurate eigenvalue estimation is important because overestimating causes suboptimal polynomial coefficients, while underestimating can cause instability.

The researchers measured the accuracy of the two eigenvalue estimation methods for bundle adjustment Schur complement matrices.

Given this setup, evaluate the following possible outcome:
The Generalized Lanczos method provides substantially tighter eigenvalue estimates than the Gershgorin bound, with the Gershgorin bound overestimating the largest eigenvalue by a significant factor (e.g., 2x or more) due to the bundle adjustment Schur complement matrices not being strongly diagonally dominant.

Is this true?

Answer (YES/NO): NO